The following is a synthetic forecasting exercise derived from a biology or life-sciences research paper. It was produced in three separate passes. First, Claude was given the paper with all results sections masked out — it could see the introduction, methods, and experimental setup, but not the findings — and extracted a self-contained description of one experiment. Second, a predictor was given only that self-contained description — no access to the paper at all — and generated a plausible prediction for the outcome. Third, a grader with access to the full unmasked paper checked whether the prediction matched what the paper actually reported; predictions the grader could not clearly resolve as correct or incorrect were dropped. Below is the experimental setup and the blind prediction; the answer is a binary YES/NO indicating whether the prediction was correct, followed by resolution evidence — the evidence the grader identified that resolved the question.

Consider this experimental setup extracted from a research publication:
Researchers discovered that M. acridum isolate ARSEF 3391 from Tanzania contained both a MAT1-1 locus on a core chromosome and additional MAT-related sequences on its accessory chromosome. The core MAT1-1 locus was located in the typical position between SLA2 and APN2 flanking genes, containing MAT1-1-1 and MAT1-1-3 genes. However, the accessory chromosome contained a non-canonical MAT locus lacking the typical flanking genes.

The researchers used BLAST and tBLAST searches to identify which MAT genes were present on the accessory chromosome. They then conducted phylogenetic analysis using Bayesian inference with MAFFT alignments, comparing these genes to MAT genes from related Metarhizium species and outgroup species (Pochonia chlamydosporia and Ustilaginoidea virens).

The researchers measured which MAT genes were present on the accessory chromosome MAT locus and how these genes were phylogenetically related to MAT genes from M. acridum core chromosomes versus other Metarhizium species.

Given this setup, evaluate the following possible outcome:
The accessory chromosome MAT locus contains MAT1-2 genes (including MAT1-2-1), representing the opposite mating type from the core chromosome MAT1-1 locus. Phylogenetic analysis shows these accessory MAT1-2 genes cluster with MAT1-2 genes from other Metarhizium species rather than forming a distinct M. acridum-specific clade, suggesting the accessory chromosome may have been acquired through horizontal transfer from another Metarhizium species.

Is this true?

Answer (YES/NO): NO